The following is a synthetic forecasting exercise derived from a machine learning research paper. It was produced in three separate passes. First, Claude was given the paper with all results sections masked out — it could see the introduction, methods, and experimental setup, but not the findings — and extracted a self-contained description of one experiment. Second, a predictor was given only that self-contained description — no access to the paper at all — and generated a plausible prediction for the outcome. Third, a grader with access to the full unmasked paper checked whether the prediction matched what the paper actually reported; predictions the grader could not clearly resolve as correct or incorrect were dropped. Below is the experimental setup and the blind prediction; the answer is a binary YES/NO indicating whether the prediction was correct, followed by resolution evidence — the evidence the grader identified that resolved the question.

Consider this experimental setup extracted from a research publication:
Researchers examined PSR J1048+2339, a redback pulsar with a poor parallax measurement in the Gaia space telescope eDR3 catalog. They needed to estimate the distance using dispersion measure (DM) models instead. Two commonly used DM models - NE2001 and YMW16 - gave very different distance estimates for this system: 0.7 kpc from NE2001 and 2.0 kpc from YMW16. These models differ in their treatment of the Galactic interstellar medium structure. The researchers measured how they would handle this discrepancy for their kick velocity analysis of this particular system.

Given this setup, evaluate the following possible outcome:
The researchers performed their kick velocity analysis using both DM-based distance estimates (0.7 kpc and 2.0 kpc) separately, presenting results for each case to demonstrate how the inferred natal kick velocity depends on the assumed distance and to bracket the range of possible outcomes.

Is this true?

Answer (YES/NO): YES